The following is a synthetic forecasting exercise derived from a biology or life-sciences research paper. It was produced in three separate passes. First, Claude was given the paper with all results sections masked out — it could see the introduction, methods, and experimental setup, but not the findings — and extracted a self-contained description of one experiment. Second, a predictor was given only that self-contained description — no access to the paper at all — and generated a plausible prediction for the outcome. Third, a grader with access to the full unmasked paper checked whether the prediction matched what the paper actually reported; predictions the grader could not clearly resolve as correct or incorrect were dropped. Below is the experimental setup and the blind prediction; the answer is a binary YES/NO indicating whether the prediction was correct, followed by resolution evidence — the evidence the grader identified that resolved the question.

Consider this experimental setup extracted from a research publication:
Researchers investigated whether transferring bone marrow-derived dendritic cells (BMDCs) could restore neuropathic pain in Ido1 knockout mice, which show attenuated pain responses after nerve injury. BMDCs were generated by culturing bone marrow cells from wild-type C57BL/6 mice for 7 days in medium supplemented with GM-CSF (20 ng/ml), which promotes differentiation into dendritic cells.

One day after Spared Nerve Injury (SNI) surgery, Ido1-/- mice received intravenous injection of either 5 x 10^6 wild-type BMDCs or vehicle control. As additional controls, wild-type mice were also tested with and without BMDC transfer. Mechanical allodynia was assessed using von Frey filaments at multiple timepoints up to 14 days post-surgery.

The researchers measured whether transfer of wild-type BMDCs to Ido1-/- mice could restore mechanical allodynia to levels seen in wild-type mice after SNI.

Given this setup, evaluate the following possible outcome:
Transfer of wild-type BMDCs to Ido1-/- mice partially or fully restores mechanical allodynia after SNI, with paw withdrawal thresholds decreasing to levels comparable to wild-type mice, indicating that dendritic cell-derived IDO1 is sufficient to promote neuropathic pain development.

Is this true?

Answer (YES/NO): YES